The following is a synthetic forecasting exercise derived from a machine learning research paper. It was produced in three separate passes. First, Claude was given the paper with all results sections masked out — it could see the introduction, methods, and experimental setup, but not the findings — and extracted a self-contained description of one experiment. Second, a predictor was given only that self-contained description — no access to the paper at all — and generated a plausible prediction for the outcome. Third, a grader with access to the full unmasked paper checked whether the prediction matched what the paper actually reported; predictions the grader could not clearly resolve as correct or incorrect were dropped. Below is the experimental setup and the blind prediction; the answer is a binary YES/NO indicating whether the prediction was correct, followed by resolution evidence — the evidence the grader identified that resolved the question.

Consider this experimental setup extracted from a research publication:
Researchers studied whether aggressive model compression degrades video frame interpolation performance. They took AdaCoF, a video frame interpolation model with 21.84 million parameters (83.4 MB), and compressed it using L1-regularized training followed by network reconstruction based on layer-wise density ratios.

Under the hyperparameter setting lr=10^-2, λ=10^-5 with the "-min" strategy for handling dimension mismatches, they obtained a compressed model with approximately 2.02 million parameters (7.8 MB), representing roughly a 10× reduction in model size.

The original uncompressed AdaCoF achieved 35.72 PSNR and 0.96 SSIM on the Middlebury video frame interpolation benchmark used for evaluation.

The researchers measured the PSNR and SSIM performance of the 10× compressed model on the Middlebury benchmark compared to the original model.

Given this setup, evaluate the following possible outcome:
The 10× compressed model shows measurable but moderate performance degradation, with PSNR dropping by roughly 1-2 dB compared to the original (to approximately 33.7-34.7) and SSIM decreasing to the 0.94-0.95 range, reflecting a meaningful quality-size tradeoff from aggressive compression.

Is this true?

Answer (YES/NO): NO